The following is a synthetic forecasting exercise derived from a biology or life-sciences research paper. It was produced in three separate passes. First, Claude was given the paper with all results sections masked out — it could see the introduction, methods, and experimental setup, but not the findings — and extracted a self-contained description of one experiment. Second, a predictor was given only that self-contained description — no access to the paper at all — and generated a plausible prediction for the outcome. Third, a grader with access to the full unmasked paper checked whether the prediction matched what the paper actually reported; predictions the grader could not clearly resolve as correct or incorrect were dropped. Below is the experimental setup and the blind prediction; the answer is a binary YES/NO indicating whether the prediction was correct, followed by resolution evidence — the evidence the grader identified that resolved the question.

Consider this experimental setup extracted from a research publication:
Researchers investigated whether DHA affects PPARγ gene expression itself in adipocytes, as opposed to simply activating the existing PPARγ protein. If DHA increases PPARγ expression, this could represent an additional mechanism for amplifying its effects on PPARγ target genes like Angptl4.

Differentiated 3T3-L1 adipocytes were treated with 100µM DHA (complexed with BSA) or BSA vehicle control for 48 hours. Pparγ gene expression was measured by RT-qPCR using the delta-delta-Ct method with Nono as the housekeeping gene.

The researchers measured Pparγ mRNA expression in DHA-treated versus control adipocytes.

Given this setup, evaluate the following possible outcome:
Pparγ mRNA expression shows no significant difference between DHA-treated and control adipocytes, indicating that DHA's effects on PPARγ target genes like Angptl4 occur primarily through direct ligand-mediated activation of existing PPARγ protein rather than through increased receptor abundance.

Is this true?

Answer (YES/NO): NO